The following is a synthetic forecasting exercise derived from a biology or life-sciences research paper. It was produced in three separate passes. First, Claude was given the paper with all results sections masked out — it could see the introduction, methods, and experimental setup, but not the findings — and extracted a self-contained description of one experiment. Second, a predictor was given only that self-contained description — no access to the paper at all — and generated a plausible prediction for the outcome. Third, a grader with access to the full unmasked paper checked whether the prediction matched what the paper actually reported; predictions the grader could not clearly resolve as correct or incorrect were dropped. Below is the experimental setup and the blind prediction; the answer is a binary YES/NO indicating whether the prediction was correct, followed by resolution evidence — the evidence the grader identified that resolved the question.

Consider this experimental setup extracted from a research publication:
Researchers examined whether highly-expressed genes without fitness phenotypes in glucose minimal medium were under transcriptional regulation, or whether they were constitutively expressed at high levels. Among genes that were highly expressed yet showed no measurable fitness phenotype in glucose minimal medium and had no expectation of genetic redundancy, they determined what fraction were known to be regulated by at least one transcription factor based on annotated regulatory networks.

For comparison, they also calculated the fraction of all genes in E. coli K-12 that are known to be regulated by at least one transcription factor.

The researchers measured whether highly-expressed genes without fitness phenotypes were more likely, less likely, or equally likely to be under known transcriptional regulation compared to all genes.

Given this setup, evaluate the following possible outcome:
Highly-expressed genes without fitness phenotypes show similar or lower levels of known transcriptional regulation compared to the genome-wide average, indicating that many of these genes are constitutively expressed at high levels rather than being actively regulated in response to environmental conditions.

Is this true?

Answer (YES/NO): NO